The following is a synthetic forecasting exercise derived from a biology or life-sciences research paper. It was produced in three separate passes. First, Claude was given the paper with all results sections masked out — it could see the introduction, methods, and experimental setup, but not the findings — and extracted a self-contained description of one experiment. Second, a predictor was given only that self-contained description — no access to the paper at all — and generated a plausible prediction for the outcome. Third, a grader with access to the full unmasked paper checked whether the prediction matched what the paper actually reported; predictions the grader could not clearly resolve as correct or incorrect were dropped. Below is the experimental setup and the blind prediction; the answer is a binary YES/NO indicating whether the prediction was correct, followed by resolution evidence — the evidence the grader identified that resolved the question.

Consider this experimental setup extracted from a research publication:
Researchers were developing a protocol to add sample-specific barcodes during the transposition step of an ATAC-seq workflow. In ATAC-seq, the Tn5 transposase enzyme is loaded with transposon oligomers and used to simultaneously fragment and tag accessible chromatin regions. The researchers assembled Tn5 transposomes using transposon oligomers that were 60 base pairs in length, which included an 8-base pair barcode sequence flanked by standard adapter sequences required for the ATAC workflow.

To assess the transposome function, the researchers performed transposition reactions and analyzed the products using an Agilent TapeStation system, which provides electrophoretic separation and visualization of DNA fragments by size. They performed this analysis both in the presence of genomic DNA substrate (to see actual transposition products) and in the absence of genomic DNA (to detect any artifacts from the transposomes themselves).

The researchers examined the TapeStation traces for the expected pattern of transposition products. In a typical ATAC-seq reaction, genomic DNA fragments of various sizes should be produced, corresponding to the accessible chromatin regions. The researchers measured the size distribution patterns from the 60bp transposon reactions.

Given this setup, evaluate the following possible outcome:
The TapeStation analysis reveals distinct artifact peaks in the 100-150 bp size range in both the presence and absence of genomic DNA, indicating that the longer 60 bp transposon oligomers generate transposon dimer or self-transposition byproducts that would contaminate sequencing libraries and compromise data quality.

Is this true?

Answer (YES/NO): NO